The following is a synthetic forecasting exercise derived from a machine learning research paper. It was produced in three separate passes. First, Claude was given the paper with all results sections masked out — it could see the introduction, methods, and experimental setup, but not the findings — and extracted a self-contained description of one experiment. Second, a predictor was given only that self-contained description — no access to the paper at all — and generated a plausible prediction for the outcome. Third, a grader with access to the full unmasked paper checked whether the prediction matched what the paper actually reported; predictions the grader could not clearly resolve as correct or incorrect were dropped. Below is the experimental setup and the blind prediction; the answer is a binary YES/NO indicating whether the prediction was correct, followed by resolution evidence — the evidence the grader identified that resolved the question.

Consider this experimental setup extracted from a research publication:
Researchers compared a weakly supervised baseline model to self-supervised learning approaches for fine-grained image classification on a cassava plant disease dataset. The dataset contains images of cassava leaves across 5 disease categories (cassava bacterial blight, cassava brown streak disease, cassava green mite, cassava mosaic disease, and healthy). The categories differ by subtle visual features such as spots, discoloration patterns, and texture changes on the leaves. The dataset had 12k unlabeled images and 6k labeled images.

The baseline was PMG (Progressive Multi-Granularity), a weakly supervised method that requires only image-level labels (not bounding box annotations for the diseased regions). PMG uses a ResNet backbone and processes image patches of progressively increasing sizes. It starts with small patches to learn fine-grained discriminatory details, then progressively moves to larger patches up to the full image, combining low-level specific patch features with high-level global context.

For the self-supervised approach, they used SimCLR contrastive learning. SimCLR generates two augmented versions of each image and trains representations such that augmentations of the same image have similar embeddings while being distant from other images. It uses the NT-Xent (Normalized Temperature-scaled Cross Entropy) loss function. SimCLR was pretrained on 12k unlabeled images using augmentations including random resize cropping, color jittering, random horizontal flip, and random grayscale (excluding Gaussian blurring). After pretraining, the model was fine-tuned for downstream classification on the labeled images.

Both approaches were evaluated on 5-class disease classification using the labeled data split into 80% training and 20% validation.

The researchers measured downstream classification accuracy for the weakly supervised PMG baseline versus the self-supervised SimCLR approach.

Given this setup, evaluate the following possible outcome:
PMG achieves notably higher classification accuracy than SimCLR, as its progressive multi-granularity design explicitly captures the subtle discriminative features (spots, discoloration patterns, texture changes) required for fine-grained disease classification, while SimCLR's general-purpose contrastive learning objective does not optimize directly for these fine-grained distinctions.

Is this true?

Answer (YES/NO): YES